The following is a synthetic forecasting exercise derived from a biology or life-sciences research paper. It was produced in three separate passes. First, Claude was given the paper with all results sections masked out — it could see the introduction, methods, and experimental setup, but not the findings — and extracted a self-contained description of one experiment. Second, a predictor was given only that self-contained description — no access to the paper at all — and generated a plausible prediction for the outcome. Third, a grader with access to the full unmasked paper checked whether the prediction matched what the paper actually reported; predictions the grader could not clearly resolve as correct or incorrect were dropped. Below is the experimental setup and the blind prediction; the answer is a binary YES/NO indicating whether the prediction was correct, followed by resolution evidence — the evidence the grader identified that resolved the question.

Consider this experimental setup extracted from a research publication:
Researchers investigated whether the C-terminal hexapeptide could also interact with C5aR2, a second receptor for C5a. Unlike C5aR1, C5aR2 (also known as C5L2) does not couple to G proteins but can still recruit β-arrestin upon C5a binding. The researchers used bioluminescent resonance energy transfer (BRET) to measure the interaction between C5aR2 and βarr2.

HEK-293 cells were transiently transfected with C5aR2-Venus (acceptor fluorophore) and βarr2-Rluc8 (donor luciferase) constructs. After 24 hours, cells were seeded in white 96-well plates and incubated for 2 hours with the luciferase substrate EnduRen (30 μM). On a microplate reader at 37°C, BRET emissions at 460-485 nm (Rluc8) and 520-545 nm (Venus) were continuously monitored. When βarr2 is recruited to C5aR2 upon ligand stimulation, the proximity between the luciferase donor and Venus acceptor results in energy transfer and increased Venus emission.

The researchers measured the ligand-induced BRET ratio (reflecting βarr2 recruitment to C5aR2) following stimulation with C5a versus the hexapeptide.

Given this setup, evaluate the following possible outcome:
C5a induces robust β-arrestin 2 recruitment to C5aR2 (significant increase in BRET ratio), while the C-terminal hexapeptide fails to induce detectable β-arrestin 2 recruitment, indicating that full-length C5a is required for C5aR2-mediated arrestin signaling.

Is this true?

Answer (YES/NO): NO